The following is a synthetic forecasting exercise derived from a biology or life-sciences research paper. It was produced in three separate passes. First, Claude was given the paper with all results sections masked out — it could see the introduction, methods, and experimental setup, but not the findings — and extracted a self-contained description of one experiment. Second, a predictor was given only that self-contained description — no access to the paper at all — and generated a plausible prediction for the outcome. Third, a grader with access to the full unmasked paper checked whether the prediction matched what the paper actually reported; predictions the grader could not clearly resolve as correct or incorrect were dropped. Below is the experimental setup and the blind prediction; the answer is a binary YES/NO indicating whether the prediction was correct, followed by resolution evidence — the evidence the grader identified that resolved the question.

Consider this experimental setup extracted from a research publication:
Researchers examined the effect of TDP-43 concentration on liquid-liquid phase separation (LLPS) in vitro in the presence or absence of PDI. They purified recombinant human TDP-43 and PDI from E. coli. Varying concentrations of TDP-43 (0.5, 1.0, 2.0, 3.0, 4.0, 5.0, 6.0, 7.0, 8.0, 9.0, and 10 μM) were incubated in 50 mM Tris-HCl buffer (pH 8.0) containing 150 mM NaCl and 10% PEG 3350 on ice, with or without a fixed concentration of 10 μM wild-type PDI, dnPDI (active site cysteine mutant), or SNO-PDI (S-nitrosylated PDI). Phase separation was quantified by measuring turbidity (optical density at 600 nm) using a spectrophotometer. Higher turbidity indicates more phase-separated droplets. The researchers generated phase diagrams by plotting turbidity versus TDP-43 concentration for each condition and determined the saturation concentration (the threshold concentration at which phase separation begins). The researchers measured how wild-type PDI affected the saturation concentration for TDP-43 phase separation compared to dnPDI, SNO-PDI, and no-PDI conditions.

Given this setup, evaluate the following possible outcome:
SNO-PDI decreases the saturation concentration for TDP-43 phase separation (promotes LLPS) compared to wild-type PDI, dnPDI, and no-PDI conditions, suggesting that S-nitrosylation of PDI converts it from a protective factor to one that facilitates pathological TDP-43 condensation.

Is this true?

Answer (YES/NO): NO